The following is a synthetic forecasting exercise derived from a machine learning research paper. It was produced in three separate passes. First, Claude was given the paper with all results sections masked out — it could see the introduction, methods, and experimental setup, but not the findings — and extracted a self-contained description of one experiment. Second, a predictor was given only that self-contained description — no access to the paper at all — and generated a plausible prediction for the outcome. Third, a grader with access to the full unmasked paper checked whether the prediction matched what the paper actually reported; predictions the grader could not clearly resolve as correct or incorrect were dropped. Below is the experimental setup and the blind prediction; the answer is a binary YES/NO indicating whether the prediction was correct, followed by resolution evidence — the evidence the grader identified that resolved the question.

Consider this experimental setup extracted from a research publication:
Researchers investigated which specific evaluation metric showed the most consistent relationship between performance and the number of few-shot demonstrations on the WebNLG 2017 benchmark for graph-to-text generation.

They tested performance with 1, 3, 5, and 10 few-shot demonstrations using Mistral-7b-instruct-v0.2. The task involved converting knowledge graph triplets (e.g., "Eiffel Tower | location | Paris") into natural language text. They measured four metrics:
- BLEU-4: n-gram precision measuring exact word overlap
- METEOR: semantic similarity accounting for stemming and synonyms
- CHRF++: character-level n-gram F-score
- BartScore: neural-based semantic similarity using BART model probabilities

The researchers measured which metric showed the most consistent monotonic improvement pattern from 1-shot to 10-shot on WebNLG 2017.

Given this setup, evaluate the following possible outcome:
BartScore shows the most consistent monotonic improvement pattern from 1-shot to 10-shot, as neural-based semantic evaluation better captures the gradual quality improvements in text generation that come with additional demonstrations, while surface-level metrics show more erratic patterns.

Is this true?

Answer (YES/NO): NO